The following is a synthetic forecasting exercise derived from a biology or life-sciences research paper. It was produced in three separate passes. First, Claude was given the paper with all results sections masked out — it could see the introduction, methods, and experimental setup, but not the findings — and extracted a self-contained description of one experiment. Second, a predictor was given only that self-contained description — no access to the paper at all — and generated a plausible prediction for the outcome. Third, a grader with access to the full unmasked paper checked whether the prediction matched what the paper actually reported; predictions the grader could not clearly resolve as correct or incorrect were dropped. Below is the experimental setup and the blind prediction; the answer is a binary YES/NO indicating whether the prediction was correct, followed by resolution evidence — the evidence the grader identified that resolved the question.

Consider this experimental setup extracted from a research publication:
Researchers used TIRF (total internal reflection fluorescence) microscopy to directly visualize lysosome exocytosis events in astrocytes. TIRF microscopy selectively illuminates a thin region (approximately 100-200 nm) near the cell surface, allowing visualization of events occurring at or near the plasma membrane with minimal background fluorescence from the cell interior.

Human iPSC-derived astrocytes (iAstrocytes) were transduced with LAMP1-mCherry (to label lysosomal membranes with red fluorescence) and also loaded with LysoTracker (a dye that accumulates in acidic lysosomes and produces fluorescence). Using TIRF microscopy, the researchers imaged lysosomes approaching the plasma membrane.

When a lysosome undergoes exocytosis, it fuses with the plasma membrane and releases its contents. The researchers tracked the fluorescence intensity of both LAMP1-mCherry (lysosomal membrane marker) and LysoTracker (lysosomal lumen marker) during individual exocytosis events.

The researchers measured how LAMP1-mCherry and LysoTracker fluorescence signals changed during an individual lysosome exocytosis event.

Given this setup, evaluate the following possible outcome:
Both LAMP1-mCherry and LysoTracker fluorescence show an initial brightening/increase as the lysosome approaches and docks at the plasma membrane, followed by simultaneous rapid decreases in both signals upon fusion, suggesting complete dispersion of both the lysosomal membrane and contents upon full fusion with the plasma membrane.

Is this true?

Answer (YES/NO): NO